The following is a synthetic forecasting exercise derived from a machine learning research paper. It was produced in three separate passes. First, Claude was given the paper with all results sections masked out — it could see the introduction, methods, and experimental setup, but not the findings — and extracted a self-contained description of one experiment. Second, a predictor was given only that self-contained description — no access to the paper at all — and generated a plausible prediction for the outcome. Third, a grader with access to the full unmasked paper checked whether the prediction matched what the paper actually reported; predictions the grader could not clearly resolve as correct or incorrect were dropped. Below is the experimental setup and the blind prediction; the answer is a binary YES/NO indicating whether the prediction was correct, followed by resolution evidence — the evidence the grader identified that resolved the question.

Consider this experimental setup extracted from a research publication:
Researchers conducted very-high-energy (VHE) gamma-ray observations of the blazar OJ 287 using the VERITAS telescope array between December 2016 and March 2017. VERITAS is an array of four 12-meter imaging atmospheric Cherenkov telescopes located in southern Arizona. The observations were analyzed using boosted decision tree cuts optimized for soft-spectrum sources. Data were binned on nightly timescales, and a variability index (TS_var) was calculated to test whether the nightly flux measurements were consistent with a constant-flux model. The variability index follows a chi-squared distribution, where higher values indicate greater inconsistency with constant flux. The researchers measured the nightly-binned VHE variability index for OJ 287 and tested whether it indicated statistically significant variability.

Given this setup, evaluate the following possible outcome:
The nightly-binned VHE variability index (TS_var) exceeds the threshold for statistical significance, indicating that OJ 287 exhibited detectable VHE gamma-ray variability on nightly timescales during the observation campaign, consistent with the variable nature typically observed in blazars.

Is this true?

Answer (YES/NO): NO